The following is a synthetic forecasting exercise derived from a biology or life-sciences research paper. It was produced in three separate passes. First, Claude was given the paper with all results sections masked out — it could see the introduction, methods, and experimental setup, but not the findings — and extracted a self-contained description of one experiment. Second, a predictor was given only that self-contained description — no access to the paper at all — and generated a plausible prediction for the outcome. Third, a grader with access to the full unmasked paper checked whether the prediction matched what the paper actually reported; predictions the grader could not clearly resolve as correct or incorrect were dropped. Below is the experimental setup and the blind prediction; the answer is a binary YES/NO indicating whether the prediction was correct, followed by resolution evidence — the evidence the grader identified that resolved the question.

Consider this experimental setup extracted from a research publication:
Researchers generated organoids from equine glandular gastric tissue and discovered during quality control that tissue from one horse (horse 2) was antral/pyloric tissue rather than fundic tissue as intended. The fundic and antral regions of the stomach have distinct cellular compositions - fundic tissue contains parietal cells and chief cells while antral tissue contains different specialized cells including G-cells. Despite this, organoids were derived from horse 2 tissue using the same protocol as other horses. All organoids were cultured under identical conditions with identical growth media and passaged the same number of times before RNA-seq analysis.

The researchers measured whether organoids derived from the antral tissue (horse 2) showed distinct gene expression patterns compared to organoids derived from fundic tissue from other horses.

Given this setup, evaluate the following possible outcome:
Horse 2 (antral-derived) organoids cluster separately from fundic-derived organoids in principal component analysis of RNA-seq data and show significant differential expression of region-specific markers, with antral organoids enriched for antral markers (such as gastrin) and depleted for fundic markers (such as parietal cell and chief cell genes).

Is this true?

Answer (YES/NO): NO